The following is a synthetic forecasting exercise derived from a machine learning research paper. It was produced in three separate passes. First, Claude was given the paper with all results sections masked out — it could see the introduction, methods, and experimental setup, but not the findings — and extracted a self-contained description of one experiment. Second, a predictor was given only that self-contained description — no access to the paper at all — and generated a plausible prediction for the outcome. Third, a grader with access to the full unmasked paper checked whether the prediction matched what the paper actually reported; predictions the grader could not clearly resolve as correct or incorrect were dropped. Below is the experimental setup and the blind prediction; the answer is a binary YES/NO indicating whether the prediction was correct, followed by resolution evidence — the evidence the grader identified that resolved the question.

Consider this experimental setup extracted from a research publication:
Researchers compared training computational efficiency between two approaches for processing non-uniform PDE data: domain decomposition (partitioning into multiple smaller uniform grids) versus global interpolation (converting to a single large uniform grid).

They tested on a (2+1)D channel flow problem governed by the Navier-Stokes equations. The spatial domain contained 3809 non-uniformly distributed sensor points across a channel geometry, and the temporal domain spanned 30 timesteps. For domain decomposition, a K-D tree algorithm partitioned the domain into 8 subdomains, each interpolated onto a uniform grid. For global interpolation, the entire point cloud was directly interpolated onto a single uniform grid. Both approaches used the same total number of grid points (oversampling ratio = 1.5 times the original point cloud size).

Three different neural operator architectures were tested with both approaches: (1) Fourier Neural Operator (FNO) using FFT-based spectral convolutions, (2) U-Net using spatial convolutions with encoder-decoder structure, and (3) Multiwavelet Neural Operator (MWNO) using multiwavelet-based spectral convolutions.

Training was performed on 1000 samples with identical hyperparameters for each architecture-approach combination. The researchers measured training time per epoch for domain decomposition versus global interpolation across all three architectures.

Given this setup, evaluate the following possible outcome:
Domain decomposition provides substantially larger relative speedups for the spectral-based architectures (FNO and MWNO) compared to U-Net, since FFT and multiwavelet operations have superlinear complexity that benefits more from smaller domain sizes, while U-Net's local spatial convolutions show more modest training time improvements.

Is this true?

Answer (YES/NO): NO